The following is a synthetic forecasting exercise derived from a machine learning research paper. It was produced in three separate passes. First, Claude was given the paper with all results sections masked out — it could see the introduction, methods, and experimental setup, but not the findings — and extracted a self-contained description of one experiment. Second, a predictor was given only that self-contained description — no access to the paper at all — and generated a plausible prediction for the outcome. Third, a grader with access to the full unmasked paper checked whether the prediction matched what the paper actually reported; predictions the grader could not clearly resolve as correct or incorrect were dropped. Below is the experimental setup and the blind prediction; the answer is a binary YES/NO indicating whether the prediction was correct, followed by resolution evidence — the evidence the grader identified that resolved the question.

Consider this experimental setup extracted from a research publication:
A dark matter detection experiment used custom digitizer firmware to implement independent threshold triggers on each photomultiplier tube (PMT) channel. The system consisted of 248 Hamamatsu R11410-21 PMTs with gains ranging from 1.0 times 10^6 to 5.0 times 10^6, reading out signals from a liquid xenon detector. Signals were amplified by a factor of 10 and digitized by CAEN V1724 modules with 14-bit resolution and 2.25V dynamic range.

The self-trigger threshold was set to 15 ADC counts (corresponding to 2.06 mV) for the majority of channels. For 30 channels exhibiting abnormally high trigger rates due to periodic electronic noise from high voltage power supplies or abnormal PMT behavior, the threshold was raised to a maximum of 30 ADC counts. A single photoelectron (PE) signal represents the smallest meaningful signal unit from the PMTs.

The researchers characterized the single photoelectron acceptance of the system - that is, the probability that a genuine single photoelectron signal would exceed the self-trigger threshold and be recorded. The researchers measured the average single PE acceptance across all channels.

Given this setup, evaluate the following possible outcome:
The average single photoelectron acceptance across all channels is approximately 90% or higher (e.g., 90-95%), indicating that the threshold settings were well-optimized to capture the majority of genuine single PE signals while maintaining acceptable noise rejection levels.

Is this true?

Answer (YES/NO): YES